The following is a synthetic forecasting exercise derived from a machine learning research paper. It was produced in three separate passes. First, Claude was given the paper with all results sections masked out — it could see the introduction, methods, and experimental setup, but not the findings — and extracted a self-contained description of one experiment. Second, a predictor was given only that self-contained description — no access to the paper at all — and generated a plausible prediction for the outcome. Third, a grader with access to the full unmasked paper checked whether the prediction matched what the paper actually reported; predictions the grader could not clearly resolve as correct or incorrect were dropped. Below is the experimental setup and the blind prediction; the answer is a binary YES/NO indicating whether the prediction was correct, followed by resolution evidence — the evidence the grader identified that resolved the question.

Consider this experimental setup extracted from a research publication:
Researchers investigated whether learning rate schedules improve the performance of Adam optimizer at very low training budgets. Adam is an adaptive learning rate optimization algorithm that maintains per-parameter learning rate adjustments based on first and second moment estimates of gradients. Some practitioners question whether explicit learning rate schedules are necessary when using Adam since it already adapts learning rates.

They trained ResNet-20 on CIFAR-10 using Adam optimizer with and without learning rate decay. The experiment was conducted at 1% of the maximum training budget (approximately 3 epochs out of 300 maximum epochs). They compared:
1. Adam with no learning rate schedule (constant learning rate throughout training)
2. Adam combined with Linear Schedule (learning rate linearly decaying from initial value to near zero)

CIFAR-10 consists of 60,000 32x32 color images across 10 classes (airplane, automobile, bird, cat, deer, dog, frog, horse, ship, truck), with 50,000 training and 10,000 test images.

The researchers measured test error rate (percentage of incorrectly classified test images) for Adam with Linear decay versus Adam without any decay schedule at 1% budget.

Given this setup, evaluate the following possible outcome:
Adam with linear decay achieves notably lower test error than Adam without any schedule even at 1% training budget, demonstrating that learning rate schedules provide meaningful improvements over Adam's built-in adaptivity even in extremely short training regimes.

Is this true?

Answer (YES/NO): YES